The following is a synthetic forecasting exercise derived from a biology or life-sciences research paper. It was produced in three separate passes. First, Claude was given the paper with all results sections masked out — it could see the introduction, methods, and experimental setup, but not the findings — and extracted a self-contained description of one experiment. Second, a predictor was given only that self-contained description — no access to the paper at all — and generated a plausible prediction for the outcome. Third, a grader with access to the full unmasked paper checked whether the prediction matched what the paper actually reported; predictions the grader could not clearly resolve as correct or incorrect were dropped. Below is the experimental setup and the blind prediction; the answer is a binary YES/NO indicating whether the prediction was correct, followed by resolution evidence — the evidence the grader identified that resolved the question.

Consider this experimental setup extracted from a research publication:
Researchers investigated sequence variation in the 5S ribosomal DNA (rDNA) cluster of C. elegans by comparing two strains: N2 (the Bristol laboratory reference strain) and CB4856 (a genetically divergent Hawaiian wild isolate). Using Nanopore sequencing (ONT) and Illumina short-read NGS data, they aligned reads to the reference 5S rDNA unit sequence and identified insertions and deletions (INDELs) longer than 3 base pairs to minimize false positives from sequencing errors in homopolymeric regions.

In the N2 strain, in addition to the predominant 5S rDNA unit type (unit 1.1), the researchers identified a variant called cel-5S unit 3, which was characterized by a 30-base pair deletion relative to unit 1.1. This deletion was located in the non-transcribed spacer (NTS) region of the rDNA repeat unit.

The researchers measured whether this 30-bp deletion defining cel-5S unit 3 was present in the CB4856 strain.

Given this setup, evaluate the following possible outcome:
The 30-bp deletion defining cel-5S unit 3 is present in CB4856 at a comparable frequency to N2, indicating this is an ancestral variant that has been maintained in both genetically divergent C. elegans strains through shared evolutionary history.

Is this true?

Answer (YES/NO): NO